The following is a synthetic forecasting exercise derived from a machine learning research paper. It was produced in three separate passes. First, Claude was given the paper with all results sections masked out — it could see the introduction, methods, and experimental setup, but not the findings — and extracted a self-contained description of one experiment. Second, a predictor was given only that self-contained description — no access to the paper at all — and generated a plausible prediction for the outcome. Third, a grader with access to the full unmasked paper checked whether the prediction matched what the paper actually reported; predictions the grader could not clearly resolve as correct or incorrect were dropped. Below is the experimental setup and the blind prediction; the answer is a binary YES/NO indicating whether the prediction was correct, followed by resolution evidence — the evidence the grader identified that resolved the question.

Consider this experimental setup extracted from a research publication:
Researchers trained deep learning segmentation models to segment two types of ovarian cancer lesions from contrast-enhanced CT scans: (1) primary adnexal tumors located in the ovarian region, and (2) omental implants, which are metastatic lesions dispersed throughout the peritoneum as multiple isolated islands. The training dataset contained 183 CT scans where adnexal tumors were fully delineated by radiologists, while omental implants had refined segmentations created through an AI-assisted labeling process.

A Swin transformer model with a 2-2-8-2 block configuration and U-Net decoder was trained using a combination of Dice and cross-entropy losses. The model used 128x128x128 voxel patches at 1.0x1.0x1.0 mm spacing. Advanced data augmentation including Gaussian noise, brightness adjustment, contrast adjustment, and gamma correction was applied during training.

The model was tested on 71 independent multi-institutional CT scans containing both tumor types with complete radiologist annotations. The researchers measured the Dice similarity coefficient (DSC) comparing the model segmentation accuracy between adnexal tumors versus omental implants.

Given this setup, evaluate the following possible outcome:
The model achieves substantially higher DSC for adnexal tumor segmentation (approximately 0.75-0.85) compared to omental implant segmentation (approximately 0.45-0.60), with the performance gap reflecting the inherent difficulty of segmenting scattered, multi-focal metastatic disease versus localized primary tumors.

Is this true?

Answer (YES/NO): NO